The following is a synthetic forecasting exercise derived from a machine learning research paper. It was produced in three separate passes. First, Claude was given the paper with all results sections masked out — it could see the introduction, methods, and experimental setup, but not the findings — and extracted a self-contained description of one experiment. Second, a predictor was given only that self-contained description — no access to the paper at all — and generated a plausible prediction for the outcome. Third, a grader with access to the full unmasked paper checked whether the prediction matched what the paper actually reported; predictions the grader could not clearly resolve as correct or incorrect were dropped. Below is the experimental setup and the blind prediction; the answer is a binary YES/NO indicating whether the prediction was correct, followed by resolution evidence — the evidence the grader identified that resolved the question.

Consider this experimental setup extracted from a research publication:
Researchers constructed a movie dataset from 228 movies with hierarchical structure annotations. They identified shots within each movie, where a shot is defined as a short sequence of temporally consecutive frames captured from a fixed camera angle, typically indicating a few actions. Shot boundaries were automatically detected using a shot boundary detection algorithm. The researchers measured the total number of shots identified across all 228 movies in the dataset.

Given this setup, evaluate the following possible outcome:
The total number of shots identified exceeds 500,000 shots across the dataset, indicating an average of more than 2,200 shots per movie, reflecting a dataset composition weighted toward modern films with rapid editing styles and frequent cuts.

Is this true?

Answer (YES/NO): NO